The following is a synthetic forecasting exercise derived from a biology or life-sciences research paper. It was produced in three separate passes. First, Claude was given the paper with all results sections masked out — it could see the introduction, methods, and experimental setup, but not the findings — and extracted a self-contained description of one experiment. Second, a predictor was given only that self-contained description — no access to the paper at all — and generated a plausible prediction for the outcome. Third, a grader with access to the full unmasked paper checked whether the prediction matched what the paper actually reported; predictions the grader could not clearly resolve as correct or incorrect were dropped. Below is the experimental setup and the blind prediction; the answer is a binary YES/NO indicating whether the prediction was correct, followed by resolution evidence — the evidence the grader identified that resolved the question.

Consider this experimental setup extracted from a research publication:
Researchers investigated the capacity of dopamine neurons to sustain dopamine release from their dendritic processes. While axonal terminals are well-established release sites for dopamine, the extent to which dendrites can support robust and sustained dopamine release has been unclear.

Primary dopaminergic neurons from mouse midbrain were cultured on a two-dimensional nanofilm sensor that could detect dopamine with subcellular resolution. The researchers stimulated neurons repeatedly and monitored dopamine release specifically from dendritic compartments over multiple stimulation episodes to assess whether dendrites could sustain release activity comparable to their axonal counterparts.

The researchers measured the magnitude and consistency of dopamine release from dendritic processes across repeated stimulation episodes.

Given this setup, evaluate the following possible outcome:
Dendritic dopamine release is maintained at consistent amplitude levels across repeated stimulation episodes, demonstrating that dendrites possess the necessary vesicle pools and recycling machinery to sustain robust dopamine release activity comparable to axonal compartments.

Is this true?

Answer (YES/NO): YES